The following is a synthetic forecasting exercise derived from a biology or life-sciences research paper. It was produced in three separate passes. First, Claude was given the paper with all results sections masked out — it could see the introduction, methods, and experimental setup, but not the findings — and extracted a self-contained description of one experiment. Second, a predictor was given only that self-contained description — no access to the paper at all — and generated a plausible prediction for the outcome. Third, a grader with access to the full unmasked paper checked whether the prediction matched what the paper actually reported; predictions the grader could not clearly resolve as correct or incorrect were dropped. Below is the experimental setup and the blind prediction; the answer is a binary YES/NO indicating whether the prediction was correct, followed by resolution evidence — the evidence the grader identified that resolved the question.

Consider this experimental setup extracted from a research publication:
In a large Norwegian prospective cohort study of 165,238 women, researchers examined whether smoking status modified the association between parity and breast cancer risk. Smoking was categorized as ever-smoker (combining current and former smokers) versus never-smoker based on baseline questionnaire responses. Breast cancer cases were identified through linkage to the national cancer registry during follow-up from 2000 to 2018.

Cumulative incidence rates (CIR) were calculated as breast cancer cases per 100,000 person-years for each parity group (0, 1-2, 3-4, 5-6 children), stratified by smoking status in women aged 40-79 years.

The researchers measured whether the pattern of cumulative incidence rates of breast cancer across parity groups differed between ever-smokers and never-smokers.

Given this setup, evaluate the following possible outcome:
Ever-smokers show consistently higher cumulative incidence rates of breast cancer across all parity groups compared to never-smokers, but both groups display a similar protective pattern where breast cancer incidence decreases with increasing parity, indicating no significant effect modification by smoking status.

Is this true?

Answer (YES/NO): NO